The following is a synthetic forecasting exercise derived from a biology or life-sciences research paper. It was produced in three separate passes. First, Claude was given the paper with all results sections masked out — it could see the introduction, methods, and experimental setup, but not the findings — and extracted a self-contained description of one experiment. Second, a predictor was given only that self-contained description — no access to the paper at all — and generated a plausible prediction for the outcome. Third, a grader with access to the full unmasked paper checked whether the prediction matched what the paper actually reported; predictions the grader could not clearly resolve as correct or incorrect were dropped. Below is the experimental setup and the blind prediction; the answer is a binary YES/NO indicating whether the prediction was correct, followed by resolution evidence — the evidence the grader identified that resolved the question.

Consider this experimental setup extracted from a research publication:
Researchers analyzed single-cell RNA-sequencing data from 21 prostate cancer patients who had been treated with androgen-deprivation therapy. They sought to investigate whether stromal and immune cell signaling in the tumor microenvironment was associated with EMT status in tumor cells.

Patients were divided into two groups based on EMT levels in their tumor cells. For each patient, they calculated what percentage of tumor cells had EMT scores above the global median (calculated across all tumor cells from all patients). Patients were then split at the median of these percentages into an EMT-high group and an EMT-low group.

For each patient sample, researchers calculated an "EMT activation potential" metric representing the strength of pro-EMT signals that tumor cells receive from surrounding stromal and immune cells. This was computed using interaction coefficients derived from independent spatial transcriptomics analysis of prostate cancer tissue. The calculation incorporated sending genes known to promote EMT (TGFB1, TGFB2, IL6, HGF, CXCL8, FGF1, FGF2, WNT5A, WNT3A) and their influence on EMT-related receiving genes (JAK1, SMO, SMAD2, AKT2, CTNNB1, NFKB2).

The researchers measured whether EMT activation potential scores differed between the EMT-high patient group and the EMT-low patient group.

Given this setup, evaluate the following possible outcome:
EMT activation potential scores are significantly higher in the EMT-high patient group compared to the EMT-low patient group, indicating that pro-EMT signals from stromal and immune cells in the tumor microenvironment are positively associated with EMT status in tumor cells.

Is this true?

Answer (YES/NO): YES